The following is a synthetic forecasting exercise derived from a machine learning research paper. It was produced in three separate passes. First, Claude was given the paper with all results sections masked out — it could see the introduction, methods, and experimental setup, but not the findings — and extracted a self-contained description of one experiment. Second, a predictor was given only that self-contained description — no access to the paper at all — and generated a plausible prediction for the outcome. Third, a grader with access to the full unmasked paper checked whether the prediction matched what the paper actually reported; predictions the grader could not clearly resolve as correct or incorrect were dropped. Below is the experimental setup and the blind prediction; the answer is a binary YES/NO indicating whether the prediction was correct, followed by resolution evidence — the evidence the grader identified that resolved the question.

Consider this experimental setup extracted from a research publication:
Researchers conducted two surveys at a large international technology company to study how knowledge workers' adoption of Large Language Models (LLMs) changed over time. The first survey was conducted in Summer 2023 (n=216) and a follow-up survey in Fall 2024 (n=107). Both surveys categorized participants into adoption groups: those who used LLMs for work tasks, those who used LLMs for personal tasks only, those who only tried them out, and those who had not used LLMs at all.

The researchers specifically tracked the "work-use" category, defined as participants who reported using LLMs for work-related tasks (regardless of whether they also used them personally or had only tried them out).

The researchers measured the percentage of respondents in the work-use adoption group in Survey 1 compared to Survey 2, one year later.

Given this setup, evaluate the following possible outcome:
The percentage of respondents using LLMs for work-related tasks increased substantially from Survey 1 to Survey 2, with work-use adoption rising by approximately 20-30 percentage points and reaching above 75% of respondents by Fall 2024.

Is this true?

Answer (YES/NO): NO